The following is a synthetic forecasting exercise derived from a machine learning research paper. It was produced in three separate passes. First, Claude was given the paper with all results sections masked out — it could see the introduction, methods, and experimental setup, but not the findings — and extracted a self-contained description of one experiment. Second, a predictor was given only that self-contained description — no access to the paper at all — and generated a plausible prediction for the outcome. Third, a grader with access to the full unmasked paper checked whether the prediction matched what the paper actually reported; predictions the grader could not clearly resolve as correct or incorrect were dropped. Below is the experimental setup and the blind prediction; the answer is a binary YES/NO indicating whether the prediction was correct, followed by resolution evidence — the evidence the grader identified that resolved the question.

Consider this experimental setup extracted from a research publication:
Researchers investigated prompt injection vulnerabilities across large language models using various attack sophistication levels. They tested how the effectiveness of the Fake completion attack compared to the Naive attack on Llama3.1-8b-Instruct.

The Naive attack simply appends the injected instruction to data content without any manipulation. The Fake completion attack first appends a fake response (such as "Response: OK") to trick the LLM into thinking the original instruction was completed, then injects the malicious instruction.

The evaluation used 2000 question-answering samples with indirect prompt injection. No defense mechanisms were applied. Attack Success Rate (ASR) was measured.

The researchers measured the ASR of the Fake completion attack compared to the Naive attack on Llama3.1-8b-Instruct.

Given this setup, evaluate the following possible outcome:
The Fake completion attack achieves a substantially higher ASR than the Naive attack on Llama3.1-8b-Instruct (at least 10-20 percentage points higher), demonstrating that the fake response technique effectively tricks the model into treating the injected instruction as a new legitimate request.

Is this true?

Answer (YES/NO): NO